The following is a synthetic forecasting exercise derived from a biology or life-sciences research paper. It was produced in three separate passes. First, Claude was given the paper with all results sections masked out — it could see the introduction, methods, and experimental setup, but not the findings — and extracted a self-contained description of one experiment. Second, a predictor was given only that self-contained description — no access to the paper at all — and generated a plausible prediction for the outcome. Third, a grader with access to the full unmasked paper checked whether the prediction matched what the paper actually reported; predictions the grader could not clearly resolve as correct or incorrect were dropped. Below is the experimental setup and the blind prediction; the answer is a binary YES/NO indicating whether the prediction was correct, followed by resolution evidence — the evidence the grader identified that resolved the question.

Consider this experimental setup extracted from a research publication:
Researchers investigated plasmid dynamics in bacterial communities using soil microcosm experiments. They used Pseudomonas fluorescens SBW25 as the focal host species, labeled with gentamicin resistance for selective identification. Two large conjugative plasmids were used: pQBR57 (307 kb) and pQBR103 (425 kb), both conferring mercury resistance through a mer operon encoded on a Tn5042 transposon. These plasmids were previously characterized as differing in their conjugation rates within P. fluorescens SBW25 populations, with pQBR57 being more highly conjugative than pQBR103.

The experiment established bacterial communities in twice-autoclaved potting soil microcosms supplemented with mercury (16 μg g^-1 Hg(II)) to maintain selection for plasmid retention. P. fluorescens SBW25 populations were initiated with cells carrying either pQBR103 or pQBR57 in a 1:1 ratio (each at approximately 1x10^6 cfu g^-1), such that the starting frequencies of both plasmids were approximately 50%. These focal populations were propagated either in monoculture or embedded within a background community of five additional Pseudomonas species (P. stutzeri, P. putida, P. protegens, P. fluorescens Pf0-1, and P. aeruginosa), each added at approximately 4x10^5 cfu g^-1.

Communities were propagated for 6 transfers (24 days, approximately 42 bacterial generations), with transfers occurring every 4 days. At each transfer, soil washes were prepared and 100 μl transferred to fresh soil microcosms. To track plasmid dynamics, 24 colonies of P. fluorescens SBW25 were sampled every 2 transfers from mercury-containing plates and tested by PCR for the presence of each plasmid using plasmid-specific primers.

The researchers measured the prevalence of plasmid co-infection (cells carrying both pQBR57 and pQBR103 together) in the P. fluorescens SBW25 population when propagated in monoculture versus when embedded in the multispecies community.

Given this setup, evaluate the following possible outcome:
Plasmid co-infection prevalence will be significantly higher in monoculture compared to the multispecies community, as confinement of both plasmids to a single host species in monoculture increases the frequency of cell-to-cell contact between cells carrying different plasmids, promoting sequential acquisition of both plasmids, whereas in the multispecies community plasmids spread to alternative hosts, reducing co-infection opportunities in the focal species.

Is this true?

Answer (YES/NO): YES